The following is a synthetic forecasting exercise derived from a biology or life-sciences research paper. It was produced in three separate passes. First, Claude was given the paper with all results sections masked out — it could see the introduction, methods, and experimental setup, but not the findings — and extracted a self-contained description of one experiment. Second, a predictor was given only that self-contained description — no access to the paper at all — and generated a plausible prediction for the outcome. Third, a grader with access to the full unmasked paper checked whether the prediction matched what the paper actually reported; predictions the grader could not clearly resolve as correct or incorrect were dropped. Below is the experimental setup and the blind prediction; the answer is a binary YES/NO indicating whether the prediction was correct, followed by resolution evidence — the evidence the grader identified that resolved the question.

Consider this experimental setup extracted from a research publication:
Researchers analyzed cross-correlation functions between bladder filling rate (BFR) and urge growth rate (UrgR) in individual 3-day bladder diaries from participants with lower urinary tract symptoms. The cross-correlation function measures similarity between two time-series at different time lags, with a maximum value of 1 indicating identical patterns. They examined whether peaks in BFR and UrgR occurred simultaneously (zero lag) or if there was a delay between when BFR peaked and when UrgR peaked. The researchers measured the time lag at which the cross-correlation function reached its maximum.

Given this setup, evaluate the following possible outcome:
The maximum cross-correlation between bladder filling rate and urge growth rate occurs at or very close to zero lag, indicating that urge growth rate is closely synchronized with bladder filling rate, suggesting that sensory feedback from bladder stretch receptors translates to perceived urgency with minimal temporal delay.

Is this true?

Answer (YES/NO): YES